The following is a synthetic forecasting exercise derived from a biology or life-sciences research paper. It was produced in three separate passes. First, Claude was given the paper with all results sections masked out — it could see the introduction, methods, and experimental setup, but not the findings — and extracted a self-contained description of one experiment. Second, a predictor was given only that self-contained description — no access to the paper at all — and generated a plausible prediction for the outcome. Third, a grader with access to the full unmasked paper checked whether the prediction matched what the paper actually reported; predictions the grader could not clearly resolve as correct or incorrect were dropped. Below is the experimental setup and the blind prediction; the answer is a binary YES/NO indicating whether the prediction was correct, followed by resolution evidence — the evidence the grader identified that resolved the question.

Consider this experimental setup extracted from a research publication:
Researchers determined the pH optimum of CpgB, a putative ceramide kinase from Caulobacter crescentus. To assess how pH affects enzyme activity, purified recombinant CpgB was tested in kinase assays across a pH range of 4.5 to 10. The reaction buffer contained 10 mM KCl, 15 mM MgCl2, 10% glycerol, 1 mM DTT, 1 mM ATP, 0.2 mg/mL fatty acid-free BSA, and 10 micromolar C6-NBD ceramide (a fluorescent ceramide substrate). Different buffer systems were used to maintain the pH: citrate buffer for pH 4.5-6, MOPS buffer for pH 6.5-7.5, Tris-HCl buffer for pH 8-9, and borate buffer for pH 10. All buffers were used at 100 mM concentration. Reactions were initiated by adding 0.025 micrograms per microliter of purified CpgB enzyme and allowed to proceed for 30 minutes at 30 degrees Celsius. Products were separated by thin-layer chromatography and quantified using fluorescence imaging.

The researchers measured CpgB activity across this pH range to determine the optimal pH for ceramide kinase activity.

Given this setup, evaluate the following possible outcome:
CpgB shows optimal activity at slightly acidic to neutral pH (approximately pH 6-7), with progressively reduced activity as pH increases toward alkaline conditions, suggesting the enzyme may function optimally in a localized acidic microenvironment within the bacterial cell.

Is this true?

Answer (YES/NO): NO